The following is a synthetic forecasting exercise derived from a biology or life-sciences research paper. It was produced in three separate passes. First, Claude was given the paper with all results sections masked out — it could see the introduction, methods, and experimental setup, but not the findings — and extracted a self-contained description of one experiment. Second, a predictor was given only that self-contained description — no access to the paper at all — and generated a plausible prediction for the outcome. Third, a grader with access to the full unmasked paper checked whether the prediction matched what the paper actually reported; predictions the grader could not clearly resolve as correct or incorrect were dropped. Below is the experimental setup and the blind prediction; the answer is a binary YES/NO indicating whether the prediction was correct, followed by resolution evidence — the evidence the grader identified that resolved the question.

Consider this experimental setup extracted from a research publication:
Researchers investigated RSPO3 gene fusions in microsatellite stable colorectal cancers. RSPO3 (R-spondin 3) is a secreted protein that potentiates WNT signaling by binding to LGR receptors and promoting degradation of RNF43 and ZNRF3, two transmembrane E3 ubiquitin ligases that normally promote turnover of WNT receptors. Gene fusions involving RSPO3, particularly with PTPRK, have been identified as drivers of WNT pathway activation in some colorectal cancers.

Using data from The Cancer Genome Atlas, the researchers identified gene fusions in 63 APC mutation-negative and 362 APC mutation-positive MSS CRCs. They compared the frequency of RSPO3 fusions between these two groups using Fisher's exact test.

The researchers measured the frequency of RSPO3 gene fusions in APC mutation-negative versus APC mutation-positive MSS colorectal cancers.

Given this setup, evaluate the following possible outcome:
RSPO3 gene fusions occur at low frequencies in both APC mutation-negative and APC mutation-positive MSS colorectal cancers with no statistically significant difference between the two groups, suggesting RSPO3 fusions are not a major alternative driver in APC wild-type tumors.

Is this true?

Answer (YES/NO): NO